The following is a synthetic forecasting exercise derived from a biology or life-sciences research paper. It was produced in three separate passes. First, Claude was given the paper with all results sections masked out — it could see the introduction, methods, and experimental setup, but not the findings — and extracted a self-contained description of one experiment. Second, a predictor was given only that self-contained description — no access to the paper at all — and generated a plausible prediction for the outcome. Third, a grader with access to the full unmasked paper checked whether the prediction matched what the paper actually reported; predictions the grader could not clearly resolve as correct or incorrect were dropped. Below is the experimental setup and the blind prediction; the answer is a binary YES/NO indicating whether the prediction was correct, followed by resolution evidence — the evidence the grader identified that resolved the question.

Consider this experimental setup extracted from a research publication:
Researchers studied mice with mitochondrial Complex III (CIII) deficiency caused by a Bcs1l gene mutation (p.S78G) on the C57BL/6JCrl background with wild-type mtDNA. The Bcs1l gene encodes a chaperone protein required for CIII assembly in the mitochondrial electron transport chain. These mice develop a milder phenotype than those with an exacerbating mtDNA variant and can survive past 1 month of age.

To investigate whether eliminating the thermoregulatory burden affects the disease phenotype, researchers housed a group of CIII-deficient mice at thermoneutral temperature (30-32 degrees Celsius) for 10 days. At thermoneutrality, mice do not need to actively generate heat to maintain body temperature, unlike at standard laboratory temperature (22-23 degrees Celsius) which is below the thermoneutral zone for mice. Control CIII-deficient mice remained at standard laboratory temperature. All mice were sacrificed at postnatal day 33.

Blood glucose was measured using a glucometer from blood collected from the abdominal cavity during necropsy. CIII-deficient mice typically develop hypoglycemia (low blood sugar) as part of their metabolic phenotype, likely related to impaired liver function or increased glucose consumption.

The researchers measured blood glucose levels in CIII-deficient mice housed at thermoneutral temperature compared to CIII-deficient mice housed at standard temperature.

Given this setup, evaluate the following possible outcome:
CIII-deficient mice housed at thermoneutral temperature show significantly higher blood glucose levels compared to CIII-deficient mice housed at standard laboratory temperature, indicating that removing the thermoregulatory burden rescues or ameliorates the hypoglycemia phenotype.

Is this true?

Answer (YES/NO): NO